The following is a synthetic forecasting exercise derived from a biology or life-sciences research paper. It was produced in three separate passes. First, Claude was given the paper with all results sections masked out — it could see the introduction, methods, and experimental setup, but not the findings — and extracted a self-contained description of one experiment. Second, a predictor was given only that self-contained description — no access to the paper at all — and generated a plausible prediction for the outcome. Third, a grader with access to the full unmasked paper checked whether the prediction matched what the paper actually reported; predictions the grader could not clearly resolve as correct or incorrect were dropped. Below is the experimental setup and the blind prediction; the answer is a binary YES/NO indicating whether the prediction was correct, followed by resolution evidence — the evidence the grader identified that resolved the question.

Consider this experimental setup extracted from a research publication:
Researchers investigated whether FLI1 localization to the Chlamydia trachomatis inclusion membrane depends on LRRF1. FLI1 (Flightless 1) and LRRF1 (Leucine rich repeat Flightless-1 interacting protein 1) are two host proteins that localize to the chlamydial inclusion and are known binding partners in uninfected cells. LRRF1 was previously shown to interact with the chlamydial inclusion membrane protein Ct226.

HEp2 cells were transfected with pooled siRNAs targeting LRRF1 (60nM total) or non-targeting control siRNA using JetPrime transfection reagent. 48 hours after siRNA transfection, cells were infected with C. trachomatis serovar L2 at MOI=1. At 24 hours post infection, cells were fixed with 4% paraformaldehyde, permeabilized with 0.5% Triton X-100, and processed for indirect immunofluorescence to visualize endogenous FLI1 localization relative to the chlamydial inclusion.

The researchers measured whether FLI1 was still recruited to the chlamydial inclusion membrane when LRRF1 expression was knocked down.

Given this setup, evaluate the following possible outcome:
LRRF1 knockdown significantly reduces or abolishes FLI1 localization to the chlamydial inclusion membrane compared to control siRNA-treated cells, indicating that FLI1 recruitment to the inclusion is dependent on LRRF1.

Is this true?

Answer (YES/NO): NO